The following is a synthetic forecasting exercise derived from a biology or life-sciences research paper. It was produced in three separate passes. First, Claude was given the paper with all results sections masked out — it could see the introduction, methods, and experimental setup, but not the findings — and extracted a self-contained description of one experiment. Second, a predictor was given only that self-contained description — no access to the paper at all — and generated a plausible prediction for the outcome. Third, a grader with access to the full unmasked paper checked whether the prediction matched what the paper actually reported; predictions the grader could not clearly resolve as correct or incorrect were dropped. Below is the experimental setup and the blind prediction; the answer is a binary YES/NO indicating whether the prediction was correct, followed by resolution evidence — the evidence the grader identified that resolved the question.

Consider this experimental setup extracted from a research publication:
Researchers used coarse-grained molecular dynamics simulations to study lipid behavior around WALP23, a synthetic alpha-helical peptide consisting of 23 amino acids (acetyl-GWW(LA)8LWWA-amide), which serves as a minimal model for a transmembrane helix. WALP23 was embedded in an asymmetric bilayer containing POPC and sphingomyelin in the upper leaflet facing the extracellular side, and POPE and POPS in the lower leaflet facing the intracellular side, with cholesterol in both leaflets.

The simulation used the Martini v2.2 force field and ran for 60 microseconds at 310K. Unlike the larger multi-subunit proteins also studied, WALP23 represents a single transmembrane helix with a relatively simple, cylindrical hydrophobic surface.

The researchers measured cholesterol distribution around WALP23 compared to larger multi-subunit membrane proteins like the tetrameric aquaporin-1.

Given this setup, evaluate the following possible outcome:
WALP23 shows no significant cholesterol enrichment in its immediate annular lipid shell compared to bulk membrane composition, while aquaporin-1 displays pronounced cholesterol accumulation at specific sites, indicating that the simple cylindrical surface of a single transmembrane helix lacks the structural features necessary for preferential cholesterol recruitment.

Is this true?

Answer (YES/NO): YES